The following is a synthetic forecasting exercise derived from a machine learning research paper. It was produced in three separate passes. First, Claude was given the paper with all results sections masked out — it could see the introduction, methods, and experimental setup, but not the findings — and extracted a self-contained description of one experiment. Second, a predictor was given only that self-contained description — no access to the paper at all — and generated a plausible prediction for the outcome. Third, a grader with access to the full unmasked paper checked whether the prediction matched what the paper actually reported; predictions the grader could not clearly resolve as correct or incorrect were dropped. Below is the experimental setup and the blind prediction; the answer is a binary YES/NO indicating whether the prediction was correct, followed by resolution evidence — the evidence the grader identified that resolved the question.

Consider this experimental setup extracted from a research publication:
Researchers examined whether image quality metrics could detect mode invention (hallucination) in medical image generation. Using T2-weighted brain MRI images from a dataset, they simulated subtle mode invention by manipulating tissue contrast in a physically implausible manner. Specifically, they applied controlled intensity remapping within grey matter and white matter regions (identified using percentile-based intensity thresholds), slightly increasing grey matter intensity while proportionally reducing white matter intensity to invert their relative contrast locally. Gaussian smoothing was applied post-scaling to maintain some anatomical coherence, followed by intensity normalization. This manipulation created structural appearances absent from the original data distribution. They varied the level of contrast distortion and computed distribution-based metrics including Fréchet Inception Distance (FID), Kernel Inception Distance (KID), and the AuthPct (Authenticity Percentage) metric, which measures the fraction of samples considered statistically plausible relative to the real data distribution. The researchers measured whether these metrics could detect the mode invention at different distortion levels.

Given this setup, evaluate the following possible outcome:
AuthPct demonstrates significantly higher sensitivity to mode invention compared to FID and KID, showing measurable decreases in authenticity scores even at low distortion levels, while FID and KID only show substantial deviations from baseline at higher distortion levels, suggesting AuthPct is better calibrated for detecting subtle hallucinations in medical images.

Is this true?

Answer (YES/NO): NO